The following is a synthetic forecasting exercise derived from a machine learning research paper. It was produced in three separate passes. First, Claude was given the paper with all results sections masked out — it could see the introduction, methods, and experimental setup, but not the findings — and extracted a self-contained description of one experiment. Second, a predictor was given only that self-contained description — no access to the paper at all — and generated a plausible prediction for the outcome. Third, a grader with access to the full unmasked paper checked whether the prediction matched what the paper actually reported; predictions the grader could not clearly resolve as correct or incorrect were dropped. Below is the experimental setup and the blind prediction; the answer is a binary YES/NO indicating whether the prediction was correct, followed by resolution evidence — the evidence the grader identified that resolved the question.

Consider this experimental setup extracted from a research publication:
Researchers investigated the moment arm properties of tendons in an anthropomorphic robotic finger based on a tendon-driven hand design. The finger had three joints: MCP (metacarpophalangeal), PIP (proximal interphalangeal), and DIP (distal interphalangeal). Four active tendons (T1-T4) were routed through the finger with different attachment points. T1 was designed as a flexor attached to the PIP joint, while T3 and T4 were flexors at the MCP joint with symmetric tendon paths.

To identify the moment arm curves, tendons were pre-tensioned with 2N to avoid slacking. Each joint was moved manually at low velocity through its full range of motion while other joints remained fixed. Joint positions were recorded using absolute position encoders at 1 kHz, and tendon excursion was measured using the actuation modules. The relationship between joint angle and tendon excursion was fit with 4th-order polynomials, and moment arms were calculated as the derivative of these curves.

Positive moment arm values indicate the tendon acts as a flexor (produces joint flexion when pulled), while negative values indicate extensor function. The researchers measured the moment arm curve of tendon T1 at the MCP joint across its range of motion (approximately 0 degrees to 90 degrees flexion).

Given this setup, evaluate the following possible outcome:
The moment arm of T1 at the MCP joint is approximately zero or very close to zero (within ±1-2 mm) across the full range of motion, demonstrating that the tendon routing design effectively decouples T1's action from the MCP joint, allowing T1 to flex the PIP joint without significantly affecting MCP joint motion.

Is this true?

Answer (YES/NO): NO